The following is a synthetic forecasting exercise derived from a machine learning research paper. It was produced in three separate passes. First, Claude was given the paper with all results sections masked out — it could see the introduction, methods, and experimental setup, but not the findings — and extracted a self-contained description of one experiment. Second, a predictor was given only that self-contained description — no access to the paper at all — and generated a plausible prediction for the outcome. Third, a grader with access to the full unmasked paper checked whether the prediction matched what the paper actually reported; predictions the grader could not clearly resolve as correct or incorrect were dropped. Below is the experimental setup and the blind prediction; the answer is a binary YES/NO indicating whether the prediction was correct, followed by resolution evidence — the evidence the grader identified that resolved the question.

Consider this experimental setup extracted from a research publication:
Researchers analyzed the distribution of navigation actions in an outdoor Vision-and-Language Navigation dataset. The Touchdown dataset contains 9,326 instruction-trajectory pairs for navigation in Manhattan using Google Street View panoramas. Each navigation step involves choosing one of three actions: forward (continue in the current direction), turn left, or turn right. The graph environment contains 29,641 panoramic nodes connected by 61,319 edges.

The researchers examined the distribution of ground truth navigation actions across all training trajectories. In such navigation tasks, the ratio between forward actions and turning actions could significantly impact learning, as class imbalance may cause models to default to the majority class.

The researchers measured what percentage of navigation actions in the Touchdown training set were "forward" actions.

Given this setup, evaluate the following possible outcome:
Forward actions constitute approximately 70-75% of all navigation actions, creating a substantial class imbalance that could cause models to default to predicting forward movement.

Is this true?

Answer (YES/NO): NO